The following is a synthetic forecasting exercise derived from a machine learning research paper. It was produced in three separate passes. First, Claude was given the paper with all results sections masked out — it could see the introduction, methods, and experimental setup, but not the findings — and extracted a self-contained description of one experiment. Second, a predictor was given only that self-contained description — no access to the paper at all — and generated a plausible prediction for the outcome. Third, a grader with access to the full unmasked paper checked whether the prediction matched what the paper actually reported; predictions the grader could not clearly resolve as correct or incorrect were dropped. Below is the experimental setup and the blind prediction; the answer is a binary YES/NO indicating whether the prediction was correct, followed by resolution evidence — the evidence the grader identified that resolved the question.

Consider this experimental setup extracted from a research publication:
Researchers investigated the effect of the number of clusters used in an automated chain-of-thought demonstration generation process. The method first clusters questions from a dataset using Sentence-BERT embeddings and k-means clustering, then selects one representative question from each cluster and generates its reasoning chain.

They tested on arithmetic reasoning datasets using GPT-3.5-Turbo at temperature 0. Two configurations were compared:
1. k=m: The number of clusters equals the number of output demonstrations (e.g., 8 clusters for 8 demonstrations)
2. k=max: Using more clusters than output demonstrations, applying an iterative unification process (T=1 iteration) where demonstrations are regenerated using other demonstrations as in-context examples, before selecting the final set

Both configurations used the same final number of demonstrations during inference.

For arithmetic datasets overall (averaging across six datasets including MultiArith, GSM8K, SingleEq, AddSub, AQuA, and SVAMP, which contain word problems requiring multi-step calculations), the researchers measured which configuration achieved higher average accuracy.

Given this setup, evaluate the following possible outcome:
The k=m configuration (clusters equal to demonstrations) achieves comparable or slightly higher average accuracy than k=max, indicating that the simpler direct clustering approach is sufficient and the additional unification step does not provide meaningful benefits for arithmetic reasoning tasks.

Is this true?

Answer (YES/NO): NO